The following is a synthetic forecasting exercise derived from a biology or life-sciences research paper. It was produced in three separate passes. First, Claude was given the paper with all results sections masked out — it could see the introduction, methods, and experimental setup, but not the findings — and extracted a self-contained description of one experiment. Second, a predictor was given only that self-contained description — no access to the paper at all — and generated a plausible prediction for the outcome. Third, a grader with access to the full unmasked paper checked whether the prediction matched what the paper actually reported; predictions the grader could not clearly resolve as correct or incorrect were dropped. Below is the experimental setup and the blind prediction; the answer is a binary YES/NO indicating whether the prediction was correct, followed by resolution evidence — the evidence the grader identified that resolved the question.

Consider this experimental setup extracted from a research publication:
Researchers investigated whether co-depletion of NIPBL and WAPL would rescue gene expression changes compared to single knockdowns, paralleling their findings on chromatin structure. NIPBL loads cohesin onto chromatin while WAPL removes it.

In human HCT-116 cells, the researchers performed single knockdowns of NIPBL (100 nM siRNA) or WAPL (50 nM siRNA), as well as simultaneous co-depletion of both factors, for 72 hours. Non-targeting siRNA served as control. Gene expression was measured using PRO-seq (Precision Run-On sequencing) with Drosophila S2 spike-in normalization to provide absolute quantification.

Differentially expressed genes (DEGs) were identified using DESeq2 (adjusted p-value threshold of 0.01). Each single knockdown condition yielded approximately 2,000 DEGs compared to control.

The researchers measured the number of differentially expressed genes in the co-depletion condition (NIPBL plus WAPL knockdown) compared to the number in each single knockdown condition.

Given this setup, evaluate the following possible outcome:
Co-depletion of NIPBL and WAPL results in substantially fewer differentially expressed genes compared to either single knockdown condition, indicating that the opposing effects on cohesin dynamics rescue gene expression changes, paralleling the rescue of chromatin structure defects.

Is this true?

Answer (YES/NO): YES